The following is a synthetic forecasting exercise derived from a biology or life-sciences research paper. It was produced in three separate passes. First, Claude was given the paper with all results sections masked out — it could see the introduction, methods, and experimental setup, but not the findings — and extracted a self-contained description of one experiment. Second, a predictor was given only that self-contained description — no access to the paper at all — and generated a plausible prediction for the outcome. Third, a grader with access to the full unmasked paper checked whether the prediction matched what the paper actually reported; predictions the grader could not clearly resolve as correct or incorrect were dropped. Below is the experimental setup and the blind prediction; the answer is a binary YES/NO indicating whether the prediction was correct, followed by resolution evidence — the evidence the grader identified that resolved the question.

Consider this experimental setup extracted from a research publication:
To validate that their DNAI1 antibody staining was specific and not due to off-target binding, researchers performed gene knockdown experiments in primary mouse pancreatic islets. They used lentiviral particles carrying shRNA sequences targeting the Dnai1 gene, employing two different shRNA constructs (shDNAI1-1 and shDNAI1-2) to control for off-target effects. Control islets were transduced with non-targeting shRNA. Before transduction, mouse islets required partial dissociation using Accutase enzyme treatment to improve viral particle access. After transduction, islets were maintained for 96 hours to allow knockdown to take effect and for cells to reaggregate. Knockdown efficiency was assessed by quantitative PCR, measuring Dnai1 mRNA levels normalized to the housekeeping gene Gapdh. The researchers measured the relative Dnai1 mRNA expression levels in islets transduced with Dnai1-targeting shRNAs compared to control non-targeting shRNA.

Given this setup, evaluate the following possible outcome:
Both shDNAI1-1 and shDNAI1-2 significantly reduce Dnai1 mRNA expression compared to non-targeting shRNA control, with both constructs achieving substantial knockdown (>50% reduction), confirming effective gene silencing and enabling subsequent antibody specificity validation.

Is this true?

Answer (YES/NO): YES